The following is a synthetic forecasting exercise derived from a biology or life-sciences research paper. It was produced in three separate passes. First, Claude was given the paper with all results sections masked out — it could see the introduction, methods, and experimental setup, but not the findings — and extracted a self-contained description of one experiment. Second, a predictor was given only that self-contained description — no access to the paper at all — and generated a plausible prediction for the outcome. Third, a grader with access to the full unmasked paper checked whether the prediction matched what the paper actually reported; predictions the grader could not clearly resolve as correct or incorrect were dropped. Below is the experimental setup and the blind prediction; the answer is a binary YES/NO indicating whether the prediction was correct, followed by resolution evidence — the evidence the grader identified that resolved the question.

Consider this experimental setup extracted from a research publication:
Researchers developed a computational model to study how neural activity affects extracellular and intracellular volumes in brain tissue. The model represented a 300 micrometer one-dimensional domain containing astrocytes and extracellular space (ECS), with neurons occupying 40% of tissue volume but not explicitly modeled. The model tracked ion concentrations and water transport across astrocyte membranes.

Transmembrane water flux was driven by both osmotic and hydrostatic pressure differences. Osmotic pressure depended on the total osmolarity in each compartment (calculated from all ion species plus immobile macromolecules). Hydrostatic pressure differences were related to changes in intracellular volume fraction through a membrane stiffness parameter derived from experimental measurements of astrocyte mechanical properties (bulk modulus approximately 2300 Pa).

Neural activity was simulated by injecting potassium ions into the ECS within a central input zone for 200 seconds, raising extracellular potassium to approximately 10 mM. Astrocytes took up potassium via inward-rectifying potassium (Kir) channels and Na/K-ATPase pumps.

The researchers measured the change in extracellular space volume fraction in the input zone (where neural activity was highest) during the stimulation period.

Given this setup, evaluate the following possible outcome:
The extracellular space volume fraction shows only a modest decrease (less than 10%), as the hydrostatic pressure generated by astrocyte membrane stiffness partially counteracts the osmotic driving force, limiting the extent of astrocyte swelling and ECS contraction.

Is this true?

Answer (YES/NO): NO